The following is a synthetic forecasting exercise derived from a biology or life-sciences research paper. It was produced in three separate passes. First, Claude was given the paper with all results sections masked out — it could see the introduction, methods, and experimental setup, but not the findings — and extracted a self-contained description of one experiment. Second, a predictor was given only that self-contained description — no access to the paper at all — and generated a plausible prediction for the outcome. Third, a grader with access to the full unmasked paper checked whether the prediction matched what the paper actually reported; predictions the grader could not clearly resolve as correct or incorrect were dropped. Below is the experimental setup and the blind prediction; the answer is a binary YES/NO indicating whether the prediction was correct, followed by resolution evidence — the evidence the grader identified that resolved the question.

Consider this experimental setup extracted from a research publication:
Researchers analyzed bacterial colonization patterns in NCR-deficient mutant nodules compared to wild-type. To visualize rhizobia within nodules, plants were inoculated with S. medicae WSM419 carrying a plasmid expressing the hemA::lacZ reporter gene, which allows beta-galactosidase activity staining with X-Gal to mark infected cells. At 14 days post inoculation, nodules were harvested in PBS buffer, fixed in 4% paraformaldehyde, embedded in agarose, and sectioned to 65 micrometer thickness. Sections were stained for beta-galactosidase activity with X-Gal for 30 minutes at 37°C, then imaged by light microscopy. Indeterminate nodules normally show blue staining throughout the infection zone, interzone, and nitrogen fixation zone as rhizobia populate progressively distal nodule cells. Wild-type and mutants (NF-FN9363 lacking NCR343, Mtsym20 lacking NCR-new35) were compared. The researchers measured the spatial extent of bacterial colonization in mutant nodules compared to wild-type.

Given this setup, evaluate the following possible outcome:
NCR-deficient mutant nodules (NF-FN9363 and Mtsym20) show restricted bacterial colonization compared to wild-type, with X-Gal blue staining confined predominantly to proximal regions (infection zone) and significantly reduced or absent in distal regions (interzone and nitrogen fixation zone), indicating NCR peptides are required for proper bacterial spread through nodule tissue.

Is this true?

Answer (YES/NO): NO